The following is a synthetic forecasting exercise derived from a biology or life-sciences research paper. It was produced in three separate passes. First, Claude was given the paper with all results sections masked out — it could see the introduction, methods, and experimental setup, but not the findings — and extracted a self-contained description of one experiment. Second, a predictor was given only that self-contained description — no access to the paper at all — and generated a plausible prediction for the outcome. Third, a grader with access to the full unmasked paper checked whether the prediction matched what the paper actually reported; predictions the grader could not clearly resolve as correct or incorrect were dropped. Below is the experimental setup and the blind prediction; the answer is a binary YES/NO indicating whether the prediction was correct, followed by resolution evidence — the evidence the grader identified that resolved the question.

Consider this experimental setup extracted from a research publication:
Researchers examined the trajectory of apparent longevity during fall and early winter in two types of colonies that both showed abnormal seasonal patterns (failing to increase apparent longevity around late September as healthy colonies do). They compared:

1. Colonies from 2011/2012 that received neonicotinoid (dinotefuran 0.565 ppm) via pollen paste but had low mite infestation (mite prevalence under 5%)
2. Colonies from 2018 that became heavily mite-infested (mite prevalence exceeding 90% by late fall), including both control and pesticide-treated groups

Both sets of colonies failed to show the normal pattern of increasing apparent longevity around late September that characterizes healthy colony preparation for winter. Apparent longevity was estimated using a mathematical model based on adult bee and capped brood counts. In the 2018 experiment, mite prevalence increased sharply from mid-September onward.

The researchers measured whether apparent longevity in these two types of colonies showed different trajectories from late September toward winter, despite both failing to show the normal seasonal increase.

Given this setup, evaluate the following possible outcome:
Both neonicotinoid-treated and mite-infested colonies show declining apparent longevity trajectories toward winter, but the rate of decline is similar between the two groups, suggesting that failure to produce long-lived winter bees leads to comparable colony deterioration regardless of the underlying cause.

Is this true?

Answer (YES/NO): NO